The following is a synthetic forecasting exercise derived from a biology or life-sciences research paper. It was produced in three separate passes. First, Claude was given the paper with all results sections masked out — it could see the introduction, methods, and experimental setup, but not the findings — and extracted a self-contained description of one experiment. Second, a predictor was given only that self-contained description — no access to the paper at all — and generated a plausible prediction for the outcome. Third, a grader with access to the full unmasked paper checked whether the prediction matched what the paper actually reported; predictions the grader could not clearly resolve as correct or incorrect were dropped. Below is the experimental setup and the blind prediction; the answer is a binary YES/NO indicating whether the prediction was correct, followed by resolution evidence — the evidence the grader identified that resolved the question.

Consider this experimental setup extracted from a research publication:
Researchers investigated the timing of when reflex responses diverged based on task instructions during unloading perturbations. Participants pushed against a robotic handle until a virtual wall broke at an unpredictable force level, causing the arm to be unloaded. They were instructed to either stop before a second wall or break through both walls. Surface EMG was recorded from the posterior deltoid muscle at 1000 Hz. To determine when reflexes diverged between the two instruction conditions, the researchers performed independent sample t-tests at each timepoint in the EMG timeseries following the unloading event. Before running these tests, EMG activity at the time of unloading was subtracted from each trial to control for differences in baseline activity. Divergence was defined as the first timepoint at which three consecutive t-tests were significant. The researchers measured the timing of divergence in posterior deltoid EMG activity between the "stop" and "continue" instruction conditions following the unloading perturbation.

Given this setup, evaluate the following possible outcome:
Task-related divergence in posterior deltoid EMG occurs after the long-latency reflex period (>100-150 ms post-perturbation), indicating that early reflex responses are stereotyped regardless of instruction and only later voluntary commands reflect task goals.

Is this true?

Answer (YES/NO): NO